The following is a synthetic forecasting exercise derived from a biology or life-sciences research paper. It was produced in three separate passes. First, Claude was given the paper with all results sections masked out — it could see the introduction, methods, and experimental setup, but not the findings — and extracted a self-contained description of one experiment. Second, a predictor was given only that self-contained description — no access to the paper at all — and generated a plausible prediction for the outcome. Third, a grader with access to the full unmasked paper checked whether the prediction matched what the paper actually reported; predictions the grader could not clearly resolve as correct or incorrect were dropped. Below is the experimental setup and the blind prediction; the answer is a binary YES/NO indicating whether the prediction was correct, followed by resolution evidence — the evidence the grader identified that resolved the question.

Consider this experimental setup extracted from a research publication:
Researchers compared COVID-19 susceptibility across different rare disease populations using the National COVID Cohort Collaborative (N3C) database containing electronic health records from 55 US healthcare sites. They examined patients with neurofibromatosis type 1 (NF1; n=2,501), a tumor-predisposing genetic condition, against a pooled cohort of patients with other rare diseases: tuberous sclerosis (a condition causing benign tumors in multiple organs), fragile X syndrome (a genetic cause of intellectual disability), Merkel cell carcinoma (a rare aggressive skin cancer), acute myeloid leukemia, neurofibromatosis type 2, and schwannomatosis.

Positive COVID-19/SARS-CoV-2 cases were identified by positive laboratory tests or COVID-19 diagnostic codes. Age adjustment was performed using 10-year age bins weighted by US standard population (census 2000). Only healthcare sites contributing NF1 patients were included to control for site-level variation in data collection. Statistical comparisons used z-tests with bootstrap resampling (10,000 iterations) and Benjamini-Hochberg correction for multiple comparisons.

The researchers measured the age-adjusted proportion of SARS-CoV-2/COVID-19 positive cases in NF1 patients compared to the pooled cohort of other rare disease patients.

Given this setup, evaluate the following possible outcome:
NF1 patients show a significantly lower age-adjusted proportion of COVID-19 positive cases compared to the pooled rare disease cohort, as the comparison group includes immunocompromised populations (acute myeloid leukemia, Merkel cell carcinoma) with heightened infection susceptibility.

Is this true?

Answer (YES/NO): NO